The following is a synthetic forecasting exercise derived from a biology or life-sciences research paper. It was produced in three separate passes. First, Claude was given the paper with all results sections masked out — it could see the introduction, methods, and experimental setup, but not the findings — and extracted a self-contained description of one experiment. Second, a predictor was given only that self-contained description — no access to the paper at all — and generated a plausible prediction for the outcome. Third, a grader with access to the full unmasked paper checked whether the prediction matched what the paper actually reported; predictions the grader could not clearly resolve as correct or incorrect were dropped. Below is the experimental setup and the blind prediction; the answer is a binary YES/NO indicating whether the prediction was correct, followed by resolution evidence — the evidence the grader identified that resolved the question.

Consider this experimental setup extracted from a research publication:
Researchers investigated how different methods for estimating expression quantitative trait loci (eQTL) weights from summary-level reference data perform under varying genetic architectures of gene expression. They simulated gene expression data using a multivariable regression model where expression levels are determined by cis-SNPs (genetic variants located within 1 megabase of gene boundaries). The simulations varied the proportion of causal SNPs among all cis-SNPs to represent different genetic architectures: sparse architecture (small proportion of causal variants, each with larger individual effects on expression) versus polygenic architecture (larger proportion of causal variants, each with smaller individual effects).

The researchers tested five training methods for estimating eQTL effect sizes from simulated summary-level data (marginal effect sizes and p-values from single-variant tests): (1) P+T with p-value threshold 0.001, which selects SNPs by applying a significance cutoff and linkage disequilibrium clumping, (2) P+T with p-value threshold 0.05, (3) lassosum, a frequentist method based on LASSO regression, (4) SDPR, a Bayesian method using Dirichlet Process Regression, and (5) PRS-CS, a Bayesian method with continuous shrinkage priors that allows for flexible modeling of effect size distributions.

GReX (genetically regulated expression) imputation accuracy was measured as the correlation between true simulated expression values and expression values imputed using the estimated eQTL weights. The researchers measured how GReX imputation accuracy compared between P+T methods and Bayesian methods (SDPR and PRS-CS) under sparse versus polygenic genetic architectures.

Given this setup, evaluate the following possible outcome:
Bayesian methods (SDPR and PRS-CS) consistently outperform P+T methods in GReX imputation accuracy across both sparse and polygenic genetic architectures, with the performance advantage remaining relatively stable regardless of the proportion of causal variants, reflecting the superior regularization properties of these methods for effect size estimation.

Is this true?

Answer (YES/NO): NO